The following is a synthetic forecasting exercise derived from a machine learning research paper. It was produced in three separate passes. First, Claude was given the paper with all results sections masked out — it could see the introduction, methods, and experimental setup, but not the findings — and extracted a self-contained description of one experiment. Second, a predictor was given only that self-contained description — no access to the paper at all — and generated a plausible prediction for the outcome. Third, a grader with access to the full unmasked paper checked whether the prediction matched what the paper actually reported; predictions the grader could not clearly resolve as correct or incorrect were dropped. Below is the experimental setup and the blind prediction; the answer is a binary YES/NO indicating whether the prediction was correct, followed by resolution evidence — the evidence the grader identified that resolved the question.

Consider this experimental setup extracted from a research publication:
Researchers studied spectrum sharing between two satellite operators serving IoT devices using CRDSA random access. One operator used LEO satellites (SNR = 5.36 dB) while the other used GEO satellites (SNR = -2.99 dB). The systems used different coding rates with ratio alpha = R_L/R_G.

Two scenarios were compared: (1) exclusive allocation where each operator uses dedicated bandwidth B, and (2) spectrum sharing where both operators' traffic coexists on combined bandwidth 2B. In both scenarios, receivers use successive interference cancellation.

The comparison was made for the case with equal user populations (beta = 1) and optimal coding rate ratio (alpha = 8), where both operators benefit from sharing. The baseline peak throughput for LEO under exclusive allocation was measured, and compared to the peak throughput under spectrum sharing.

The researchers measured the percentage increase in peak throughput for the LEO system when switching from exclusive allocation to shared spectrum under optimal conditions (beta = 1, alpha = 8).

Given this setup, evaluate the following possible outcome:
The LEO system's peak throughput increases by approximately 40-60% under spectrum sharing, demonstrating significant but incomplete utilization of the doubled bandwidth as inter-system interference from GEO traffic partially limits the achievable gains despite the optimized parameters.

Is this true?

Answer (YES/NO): NO